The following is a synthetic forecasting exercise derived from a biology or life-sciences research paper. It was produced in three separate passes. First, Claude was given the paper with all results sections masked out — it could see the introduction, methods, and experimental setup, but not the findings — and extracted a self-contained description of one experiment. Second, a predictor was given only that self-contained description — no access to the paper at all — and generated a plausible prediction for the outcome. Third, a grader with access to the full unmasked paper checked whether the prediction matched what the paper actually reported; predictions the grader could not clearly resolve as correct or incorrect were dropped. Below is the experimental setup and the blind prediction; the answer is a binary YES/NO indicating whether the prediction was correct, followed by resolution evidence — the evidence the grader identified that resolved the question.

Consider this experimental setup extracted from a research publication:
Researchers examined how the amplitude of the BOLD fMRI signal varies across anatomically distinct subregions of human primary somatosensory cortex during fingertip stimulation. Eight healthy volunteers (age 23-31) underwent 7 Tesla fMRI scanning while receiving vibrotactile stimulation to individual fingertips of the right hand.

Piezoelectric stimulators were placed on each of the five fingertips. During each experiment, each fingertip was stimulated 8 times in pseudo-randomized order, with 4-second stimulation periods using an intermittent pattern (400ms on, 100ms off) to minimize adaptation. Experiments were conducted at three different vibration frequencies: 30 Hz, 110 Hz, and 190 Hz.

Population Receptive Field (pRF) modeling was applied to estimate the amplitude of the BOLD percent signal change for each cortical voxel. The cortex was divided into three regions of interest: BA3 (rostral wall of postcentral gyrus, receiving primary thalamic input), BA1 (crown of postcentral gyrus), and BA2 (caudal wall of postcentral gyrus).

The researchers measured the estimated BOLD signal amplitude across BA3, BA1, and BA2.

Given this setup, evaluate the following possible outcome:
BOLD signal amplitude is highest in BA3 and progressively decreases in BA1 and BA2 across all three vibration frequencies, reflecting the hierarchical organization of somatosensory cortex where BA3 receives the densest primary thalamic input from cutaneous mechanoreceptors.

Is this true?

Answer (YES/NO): YES